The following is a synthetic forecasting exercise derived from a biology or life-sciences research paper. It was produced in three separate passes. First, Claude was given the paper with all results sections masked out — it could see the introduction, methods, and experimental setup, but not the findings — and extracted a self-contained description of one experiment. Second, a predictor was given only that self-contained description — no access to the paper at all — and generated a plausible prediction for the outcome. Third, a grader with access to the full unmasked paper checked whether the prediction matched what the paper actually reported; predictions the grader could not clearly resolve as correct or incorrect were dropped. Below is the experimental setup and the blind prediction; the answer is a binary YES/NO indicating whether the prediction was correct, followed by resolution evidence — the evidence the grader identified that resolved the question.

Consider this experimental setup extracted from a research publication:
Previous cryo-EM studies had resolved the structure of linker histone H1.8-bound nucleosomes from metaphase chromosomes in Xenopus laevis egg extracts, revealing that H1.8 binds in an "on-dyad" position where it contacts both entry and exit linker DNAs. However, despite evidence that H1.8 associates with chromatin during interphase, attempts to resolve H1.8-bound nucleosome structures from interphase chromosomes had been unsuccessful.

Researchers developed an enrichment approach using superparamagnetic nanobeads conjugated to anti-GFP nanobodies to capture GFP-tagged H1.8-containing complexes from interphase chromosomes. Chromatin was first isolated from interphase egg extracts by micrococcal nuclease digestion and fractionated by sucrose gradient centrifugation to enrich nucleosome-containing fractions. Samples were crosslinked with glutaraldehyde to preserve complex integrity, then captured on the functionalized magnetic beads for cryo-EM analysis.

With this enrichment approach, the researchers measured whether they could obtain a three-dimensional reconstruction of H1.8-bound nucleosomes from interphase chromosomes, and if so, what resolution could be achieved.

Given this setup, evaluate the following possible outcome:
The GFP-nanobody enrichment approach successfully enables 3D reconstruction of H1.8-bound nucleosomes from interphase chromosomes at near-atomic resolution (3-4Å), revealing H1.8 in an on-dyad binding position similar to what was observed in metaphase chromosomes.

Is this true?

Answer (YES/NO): YES